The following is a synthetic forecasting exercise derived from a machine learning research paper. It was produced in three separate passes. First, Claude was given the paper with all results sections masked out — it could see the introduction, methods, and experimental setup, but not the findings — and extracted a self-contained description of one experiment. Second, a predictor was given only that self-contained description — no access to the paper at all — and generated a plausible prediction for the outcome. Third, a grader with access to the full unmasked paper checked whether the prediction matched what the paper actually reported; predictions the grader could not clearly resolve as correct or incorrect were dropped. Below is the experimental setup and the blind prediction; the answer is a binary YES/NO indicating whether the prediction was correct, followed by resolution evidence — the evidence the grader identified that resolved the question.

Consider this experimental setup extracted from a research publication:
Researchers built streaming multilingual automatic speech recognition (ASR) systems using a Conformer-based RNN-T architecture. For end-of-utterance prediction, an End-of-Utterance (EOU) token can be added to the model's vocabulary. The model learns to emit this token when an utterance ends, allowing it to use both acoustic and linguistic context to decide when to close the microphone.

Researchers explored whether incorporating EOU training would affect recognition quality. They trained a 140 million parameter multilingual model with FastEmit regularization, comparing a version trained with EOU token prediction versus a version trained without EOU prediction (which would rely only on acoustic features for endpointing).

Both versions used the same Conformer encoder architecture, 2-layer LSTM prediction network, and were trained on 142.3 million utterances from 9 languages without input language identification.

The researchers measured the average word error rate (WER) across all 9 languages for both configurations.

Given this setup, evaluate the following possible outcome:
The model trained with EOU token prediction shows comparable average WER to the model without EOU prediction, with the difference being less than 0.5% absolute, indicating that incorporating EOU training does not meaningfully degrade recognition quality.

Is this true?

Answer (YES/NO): NO